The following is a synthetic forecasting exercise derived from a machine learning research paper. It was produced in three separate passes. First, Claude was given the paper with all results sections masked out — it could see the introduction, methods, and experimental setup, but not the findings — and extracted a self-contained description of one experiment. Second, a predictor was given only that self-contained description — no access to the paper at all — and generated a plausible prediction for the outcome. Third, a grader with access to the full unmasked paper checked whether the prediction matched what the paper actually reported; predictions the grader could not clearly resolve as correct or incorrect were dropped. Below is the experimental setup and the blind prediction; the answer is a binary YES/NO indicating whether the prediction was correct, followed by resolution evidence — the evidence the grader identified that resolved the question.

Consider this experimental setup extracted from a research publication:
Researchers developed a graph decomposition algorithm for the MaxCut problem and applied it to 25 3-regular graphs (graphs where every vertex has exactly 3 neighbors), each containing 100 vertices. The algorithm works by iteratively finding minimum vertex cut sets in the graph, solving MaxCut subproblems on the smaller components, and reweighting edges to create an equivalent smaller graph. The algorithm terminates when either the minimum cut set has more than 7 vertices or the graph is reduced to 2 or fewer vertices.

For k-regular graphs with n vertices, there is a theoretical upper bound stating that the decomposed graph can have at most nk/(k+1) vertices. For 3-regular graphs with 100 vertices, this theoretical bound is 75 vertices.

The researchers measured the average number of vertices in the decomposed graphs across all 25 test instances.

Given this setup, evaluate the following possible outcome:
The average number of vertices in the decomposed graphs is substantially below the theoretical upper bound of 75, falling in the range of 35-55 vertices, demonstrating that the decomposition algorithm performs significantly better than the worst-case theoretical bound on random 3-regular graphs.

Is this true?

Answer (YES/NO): NO